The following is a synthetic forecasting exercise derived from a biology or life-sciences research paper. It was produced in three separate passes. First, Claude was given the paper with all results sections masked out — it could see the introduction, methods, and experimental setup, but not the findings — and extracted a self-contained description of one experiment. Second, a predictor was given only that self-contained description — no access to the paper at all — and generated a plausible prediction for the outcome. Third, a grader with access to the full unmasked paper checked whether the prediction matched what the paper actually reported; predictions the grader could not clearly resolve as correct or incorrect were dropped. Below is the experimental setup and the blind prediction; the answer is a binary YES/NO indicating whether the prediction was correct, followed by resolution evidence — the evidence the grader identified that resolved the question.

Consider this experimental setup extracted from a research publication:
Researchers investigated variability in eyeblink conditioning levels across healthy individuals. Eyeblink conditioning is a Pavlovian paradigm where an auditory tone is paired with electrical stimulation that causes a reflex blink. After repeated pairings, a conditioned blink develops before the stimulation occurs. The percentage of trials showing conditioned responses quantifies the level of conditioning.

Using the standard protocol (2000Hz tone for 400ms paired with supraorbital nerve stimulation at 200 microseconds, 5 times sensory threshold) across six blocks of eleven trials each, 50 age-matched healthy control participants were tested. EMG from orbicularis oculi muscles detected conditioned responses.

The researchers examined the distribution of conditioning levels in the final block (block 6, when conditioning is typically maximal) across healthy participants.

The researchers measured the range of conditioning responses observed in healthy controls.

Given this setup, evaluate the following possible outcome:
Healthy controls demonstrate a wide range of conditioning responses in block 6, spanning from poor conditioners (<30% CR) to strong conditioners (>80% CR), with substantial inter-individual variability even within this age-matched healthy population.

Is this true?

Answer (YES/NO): YES